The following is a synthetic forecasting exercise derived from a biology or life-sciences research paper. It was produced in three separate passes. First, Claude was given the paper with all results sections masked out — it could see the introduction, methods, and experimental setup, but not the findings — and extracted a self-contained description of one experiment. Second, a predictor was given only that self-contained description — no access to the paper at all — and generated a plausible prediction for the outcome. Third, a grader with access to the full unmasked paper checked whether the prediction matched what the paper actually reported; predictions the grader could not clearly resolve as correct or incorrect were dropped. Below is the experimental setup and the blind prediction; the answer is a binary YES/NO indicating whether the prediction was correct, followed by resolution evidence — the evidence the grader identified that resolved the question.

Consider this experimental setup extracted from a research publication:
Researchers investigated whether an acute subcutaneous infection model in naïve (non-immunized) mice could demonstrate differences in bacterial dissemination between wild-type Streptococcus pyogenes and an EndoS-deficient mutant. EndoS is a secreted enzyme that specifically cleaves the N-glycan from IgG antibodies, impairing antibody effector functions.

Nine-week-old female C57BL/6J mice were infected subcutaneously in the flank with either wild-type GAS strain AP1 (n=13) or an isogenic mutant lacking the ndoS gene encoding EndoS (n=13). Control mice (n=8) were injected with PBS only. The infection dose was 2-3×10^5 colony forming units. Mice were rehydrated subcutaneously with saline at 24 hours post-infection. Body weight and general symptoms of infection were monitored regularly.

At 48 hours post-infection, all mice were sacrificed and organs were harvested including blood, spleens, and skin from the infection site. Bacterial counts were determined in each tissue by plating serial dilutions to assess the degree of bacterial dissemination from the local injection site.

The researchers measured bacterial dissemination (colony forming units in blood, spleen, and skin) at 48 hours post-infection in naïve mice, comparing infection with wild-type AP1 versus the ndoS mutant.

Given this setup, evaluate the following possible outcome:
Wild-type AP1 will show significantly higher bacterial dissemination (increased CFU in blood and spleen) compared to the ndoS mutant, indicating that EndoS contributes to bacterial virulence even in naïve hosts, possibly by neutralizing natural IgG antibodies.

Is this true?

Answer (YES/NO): NO